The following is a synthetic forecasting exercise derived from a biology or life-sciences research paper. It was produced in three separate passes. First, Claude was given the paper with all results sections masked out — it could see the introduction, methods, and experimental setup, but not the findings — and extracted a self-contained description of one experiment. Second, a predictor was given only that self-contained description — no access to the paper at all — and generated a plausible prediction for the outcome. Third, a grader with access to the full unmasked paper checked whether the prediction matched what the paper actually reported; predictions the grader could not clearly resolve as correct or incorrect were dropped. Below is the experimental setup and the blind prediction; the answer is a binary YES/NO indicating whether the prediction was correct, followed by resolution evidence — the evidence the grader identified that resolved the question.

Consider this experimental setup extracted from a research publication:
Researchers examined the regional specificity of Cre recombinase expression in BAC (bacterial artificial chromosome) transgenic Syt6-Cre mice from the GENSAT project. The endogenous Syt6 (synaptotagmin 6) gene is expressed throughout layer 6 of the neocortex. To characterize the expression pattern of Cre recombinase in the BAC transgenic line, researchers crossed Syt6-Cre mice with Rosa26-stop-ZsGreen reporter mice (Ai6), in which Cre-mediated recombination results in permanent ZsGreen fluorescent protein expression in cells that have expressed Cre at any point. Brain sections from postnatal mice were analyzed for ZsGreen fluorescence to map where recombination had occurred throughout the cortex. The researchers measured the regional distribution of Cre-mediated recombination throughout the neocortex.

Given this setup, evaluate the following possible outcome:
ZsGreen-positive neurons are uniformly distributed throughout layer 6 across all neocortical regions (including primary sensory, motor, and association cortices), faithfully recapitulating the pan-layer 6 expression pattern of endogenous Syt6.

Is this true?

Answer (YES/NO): NO